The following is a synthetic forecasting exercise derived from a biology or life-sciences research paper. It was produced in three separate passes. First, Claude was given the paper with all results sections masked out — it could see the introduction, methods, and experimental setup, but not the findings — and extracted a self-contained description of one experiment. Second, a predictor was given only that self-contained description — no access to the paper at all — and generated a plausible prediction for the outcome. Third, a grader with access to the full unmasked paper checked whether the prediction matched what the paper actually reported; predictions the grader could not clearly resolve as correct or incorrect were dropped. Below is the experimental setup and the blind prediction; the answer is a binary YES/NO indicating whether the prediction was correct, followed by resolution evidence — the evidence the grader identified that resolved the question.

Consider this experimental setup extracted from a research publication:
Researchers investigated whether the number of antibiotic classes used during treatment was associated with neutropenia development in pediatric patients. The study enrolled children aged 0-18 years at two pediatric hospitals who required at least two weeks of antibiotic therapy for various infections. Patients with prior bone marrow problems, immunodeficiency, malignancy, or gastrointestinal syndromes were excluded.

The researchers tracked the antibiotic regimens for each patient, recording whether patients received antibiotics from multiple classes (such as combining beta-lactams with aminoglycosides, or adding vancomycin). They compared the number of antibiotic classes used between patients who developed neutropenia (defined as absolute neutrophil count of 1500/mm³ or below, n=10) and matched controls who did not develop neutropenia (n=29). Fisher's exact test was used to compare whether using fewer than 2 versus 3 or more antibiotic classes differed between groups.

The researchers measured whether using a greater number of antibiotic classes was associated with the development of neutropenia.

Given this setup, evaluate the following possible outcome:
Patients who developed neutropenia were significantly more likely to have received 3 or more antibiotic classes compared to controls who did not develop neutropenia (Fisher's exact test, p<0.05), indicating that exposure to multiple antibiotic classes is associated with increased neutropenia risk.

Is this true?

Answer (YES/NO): NO